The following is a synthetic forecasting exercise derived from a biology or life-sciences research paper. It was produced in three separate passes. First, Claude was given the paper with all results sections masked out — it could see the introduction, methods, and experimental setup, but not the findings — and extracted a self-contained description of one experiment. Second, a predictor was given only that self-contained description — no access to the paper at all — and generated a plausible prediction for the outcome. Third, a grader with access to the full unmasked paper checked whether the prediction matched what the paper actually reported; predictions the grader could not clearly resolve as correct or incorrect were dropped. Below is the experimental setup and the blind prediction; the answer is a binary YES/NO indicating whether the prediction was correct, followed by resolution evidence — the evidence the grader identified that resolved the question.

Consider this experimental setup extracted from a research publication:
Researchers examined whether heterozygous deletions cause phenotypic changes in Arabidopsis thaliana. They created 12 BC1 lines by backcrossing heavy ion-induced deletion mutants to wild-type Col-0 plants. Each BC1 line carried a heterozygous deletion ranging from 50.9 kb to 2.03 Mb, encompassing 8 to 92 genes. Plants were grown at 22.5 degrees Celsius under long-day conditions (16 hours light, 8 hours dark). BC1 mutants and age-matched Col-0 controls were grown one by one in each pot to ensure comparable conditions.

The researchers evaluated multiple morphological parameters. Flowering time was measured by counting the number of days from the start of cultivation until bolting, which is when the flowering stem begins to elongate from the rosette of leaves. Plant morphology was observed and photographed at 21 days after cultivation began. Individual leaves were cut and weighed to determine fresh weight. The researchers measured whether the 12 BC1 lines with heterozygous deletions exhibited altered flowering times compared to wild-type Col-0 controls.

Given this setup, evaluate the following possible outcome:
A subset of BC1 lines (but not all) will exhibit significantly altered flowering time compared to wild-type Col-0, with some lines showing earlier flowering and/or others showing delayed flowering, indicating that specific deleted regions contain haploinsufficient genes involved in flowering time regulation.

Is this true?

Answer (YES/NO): YES